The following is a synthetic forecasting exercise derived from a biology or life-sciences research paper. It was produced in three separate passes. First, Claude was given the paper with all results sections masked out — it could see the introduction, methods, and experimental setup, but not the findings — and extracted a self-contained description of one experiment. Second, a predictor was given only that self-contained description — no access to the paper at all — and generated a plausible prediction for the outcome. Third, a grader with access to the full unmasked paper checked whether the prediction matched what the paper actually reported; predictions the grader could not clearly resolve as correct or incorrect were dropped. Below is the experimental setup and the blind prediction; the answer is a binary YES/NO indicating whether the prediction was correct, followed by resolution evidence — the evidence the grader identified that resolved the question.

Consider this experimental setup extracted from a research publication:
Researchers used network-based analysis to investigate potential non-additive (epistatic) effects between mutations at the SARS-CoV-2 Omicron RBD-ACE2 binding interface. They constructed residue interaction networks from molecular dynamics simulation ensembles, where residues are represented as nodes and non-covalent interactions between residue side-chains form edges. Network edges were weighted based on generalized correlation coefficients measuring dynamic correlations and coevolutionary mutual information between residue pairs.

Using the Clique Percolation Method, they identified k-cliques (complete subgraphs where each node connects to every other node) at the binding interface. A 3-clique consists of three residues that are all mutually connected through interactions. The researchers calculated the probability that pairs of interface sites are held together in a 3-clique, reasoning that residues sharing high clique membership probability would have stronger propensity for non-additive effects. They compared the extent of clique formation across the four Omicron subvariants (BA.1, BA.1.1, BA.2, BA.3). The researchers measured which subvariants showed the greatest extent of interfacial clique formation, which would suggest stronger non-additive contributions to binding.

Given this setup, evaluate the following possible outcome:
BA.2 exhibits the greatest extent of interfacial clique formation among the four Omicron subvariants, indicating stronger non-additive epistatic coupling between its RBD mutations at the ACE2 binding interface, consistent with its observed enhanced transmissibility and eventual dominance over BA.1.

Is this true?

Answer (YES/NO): YES